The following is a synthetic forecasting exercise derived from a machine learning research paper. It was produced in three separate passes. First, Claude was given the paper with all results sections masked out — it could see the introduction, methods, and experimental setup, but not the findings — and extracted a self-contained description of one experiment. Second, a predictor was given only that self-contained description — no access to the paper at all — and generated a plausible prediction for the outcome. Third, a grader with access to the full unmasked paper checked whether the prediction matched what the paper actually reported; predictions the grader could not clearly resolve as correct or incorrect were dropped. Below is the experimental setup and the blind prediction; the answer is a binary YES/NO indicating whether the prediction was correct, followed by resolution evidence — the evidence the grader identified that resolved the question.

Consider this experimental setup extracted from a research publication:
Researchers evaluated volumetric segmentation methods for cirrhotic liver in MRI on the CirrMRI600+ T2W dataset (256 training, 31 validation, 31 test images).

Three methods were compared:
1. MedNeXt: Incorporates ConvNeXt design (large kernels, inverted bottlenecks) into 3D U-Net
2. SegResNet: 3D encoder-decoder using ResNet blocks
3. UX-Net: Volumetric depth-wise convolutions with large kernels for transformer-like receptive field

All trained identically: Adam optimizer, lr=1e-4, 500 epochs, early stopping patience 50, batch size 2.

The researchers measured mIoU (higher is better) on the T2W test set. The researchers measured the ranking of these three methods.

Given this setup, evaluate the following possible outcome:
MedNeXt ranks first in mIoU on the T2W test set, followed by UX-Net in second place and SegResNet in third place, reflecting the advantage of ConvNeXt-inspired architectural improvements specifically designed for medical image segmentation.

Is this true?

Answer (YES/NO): NO